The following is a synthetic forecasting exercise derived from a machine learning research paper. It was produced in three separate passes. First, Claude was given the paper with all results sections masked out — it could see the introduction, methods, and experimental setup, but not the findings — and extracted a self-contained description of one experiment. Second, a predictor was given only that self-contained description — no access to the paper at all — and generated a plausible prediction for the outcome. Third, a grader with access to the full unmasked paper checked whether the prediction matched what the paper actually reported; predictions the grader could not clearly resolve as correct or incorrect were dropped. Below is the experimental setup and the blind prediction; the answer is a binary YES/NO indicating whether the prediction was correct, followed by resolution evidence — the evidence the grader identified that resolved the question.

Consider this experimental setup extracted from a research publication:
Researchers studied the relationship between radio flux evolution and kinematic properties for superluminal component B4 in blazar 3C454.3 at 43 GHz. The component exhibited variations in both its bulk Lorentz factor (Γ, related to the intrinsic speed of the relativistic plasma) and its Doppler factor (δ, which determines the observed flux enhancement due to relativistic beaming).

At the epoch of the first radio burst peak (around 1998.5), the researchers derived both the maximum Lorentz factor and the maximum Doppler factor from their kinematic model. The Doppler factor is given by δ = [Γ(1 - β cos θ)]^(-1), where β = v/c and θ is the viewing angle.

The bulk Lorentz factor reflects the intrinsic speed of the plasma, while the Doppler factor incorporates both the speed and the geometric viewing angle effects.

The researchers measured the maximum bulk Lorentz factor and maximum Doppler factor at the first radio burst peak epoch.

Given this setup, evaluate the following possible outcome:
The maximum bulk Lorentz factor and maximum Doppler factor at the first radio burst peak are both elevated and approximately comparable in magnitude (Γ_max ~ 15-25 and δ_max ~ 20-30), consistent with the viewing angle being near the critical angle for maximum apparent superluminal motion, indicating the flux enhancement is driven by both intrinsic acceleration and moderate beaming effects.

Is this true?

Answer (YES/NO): NO